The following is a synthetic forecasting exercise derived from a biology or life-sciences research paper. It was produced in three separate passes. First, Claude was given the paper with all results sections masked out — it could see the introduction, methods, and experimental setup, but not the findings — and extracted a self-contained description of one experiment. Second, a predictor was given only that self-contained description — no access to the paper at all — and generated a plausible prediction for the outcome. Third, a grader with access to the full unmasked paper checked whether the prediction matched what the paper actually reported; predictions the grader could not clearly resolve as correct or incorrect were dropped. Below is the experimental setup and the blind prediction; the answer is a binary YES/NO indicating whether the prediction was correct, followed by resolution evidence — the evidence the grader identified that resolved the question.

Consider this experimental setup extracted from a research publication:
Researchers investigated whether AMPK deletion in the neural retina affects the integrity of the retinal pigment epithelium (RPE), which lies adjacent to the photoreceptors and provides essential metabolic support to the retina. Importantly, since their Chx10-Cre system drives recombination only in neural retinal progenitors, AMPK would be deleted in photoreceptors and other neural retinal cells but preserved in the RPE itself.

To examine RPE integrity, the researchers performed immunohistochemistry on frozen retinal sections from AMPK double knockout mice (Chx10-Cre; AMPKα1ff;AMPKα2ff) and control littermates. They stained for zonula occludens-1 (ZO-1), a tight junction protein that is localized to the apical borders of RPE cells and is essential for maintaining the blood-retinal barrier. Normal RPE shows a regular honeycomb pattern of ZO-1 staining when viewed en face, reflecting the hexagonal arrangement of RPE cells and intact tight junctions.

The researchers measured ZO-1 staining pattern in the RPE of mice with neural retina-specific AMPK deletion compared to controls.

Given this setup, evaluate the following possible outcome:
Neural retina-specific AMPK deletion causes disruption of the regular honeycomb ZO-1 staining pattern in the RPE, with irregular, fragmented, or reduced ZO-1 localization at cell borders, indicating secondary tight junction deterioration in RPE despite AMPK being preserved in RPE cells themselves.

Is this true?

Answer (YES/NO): YES